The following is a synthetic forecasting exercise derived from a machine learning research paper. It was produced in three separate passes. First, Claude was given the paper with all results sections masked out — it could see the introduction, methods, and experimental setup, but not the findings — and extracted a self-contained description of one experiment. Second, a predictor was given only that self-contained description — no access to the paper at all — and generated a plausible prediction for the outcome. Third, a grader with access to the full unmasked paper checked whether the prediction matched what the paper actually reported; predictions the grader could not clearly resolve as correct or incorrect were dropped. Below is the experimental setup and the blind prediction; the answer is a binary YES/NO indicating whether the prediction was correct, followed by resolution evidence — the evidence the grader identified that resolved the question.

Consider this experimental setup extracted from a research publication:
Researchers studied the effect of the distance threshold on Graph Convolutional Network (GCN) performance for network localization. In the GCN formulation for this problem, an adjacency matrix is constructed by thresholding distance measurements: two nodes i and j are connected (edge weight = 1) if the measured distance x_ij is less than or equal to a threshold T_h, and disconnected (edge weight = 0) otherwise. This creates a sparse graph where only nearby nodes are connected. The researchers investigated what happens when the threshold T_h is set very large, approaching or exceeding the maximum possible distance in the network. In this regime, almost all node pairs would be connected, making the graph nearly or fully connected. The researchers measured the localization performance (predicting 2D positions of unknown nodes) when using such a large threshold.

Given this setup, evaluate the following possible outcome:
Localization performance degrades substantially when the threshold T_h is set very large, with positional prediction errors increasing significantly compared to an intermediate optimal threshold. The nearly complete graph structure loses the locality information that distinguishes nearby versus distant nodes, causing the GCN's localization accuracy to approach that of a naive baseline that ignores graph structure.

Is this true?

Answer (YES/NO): NO